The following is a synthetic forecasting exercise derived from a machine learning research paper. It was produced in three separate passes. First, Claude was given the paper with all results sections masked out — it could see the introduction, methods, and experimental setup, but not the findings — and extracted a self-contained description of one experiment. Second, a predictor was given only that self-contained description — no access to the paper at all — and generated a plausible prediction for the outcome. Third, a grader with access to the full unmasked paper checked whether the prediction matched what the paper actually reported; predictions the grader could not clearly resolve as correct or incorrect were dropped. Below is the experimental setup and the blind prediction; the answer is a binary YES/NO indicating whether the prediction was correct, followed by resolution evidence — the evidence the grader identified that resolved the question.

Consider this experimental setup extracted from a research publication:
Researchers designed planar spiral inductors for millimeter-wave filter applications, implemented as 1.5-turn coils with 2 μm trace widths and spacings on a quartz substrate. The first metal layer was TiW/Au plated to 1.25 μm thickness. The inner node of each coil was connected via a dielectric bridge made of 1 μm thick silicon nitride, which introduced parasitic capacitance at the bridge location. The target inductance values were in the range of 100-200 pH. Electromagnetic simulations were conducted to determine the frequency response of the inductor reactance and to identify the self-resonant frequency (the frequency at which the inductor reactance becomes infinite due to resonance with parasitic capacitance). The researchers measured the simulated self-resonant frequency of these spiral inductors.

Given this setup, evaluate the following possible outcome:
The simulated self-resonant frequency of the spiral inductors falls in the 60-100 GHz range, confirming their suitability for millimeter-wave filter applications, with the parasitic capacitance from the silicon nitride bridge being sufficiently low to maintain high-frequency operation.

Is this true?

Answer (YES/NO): NO